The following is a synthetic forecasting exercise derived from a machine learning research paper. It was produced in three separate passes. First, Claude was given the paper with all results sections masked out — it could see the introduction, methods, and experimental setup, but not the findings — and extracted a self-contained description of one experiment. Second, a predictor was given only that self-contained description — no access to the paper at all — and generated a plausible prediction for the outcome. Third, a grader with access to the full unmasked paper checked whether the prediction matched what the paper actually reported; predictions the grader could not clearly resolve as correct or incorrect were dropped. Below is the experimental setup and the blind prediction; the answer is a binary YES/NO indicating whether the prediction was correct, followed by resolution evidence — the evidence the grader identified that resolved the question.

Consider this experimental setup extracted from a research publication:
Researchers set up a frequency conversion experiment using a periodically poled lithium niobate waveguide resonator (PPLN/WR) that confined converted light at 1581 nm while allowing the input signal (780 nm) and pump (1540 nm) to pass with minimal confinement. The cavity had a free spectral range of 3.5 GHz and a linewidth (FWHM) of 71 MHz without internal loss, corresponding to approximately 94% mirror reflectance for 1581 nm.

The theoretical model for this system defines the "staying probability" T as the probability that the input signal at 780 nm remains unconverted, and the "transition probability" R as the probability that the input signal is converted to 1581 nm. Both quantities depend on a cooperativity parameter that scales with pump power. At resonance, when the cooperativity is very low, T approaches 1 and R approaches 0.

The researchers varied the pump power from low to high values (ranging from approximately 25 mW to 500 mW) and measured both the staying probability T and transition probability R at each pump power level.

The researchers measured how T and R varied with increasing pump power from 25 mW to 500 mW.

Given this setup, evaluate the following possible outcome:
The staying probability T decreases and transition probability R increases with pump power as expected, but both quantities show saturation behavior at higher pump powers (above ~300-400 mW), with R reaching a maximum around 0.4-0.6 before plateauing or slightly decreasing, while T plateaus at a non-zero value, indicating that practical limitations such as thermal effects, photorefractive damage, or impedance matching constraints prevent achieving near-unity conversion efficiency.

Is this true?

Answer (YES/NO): NO